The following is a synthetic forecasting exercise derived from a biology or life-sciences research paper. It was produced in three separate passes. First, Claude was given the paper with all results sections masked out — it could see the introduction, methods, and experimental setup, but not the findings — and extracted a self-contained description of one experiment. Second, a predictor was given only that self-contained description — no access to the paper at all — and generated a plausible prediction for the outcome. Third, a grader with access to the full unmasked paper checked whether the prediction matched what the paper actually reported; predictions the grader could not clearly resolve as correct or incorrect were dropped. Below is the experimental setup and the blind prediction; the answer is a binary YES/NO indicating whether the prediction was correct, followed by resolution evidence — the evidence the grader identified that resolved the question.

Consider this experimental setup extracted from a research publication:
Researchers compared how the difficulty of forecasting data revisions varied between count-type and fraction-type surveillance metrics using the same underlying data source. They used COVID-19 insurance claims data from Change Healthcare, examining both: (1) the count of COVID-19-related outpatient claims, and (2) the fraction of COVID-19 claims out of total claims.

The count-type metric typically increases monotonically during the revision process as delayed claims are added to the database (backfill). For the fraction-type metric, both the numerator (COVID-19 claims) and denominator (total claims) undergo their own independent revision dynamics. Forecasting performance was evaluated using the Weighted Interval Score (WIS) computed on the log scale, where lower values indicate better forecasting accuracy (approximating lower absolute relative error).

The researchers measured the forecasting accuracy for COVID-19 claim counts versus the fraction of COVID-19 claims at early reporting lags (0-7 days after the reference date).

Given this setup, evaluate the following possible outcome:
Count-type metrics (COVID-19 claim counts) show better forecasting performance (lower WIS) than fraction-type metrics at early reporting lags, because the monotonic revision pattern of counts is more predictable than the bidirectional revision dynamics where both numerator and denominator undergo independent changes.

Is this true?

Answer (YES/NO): NO